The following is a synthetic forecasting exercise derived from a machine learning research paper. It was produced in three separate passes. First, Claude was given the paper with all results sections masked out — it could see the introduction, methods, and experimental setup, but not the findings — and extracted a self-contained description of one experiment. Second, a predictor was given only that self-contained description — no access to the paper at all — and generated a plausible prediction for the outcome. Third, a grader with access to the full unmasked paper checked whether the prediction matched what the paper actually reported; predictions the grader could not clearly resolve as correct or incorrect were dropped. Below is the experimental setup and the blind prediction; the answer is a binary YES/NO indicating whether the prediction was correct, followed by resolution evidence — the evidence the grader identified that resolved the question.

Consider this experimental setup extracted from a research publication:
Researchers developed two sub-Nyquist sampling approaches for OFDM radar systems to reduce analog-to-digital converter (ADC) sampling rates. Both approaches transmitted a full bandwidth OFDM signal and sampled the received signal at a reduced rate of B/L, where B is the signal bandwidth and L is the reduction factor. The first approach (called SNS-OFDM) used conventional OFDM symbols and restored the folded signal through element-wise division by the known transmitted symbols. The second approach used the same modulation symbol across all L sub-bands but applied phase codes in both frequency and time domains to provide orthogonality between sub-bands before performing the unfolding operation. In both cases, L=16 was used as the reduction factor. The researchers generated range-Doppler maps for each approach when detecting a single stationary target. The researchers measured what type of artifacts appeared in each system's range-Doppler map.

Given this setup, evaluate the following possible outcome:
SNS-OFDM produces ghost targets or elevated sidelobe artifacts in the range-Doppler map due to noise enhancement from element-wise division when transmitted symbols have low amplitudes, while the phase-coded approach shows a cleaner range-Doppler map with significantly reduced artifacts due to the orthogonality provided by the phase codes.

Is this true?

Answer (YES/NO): NO